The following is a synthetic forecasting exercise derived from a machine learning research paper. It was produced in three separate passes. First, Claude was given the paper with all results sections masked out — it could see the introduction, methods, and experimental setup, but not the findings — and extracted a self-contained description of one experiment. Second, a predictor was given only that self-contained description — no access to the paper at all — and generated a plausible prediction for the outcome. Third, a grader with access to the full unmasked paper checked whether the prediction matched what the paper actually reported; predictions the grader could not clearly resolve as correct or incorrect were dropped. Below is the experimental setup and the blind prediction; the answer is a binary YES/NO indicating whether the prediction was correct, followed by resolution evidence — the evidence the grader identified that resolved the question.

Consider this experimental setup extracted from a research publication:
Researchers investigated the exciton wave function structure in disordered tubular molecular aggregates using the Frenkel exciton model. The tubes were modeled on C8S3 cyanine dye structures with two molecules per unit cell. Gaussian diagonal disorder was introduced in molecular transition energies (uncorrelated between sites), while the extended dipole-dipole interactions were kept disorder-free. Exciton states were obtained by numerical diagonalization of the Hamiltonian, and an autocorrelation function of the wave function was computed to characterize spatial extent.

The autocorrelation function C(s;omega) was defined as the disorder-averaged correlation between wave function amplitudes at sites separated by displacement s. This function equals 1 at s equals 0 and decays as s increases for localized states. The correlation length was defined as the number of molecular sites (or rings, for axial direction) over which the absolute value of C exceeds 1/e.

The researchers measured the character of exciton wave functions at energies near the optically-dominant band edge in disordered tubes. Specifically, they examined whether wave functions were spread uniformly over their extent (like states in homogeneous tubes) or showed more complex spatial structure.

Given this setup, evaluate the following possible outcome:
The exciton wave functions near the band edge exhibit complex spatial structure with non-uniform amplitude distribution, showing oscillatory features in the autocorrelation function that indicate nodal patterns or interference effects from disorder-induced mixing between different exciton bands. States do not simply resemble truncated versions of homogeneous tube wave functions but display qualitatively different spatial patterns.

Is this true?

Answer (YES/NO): NO